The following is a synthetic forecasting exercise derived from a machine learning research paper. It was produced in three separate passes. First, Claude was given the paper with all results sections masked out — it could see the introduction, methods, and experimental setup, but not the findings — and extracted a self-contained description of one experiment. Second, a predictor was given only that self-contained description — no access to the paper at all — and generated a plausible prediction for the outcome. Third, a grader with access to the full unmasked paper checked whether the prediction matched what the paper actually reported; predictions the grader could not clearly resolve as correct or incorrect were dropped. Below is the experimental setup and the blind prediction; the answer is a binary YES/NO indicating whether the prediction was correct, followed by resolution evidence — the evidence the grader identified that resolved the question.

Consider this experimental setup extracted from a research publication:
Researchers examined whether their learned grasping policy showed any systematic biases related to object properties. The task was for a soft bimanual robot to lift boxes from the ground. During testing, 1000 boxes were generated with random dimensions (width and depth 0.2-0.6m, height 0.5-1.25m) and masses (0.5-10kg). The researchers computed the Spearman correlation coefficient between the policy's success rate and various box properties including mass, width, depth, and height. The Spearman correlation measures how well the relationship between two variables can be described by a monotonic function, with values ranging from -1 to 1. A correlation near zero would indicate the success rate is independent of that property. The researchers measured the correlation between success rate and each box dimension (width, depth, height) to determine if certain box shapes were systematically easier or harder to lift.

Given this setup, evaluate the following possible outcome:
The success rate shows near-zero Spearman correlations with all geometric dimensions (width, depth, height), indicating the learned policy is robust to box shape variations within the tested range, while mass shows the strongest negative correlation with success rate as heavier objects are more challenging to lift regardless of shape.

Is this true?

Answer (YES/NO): NO